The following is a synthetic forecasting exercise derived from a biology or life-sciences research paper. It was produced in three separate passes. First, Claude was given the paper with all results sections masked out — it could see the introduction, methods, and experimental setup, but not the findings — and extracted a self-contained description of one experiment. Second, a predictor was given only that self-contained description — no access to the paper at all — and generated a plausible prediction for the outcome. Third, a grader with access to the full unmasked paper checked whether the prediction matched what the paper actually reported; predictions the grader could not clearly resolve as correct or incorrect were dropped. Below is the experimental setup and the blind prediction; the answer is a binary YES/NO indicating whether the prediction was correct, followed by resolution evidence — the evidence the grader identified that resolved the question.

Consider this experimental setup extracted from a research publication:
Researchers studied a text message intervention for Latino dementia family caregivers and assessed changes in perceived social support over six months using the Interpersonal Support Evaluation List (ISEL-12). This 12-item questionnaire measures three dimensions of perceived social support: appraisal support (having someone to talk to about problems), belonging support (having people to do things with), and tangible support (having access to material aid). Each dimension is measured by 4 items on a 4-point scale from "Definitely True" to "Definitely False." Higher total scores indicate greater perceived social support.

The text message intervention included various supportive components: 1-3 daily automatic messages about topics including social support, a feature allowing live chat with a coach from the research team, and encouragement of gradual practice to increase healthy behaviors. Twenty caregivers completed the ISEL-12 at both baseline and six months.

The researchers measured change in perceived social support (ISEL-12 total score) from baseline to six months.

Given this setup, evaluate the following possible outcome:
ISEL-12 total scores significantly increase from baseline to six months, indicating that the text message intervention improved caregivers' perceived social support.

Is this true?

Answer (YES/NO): NO